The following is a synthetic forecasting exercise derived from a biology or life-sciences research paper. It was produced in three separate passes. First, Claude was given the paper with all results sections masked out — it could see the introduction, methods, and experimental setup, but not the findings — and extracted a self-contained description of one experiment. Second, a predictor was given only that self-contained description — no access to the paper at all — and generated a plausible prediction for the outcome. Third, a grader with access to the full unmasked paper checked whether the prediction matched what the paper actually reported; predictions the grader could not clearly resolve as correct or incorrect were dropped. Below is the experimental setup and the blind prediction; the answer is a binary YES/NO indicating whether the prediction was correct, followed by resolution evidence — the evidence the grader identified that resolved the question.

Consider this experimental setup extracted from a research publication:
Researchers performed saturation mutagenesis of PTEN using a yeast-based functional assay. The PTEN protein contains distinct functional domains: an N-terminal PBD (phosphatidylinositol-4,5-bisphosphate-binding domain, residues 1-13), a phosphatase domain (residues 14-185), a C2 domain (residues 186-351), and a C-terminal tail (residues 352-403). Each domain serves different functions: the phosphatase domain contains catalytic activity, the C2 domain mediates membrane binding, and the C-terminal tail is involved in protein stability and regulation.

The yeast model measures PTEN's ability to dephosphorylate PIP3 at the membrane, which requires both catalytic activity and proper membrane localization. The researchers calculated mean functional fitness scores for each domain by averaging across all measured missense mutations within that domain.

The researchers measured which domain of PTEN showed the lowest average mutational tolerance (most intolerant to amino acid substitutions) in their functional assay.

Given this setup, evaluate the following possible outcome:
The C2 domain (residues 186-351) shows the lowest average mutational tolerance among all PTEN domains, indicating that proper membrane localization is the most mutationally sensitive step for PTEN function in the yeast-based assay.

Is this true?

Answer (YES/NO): NO